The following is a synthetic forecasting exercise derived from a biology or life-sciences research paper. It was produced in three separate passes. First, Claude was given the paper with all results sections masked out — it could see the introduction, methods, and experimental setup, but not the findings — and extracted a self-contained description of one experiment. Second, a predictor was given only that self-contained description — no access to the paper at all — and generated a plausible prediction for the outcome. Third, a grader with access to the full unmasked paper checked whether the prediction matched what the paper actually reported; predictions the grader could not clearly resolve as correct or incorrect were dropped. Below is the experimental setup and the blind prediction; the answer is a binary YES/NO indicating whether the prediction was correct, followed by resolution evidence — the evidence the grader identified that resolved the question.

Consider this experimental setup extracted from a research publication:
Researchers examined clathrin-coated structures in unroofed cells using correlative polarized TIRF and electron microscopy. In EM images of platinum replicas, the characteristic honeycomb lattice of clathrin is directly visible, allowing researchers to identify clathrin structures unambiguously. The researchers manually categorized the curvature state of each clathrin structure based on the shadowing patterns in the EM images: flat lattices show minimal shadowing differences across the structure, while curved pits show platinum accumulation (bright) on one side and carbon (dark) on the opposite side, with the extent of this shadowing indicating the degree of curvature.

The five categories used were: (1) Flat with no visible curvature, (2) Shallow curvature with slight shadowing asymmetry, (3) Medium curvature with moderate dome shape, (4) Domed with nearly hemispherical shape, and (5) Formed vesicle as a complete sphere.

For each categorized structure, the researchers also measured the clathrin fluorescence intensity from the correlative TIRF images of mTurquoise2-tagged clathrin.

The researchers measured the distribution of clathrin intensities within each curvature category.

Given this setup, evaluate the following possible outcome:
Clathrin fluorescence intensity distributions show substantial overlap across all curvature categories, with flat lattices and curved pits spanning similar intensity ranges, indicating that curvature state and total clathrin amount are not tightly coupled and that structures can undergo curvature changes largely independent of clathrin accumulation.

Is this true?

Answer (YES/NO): NO